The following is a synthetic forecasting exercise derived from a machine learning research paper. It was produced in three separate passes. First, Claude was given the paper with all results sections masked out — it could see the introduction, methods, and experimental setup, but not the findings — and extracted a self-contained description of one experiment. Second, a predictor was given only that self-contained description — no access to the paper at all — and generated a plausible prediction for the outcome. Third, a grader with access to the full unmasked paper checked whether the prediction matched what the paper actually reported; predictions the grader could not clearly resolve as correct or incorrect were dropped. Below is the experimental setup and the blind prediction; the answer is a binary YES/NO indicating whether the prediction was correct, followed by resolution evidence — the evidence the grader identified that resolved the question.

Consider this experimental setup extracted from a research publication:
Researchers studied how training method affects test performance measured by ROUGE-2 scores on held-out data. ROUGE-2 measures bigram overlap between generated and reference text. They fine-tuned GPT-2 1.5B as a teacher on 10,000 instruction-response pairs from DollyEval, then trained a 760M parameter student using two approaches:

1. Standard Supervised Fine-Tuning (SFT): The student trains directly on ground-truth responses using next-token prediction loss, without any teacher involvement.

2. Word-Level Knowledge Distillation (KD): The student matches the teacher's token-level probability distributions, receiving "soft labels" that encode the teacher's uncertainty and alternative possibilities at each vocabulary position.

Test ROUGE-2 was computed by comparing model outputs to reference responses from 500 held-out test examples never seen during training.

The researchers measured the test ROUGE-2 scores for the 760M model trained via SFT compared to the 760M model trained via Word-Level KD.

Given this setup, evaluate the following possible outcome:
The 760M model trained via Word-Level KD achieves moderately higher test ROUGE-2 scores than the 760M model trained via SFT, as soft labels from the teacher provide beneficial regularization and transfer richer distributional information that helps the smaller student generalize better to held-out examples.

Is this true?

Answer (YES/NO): YES